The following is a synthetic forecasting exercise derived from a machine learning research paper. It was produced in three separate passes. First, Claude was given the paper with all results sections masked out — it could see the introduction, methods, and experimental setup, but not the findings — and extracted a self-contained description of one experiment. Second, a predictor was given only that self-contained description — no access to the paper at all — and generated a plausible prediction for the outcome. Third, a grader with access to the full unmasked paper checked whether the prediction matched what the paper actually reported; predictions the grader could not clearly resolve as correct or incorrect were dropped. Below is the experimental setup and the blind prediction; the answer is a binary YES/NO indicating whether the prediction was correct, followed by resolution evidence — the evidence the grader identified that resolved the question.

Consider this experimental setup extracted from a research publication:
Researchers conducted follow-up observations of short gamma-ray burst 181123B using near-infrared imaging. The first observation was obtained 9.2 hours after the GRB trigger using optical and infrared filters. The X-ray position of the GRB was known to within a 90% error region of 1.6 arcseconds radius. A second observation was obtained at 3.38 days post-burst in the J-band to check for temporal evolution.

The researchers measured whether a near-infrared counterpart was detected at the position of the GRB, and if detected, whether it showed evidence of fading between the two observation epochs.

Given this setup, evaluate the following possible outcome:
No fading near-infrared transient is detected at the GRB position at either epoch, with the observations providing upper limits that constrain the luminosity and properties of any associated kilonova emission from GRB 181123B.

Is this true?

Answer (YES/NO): NO